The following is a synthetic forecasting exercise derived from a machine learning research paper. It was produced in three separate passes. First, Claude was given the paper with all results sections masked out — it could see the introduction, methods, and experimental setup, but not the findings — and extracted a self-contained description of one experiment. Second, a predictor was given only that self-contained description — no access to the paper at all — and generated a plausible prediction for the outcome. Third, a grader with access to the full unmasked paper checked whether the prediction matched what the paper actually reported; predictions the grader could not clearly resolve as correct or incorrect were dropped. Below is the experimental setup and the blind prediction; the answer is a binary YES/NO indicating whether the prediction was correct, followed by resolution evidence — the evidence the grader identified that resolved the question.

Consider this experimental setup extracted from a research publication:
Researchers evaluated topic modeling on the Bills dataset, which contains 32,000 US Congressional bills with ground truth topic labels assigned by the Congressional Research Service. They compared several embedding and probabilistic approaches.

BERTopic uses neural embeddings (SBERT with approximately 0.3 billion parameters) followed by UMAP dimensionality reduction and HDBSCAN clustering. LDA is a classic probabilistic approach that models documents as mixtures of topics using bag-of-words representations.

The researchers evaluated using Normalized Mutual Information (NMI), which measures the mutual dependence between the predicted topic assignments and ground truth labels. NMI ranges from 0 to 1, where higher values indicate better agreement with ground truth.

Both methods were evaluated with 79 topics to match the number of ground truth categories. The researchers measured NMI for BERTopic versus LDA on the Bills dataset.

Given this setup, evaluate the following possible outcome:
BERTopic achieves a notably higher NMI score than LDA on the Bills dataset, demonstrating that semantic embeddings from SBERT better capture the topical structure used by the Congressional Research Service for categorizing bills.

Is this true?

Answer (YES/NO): NO